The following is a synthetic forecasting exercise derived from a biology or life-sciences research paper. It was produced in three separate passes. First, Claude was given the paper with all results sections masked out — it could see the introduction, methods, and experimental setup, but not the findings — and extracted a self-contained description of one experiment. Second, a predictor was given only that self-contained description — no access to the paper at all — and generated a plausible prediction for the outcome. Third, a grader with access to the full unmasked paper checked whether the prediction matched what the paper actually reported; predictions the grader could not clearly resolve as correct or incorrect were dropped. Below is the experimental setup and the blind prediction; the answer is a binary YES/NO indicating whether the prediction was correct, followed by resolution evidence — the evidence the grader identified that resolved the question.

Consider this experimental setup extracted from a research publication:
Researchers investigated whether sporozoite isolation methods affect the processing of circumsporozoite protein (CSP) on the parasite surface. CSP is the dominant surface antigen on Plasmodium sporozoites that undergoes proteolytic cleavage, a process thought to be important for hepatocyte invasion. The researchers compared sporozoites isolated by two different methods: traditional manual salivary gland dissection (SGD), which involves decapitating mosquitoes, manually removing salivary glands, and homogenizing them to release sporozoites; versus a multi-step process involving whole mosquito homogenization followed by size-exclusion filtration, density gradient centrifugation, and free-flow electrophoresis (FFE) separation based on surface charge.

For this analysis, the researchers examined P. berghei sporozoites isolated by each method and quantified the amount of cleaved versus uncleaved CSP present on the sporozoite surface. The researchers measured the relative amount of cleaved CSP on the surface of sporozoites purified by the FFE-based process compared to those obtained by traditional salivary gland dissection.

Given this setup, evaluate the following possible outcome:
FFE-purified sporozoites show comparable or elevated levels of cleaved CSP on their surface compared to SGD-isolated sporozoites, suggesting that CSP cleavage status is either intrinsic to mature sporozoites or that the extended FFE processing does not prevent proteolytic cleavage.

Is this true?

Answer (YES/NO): YES